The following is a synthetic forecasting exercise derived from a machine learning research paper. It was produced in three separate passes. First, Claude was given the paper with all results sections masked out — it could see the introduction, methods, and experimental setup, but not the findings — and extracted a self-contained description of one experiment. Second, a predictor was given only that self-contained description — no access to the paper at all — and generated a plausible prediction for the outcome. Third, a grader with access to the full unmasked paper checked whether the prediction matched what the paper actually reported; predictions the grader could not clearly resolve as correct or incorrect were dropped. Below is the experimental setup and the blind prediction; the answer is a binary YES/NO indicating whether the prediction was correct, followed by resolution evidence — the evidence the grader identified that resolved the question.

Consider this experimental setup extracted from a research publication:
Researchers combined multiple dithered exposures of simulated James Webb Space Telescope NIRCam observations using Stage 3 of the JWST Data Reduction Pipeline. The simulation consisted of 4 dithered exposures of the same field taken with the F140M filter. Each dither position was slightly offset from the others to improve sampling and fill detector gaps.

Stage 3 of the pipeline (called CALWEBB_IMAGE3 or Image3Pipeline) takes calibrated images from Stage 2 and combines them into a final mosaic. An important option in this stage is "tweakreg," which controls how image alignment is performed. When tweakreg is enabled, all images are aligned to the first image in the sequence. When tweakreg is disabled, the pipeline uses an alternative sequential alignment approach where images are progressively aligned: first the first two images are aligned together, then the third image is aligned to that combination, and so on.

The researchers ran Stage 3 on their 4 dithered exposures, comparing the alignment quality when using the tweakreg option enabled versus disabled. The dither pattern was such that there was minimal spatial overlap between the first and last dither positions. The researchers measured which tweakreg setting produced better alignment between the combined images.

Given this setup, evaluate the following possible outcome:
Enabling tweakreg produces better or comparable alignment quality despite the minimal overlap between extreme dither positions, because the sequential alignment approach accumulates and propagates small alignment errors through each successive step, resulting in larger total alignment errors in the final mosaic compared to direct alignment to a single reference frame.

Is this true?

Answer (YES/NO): NO